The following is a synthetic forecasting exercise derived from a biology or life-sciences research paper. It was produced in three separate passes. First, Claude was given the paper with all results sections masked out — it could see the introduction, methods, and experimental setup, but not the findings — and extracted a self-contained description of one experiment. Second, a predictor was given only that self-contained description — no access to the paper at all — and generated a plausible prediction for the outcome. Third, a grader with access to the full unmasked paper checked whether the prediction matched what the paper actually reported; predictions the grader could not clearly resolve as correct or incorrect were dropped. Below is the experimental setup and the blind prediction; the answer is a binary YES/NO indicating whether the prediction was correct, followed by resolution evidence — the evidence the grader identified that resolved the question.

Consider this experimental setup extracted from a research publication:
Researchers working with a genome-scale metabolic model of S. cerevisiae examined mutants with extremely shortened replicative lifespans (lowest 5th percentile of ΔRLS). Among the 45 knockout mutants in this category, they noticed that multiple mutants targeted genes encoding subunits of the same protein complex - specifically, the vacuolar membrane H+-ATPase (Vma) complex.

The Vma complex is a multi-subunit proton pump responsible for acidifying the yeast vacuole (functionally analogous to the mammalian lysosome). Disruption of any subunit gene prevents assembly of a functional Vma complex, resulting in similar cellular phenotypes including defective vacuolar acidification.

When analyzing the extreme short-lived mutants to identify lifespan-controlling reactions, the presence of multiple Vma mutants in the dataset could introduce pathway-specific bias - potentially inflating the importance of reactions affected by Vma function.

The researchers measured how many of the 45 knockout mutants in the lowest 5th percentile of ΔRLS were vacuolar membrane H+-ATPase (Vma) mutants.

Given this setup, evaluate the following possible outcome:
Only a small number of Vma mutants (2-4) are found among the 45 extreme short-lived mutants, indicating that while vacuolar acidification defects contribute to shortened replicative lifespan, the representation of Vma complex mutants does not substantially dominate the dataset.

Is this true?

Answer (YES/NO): NO